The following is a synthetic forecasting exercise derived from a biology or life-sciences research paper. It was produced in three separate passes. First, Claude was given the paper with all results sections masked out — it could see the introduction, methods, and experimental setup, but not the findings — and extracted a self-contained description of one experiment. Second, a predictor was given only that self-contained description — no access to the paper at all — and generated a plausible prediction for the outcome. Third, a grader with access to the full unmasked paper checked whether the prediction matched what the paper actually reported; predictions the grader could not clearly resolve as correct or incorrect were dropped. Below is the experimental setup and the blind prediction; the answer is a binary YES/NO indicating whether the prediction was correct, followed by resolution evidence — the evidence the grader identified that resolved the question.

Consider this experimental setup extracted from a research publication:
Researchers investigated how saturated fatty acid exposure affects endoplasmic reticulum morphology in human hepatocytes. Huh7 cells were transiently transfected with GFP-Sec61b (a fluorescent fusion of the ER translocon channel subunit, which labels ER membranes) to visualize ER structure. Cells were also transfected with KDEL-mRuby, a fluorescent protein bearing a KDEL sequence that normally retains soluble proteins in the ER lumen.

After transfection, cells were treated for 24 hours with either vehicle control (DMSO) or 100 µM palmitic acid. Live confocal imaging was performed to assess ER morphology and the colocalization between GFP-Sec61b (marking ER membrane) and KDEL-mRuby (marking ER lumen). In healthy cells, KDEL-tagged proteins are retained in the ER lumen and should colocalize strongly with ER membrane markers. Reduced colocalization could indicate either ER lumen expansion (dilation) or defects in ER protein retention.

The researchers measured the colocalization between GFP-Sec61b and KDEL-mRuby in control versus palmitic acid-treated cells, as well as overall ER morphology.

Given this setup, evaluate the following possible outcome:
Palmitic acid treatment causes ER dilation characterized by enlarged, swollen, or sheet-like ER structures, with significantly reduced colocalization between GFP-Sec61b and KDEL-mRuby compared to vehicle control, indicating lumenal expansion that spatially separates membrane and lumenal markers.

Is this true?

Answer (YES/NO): NO